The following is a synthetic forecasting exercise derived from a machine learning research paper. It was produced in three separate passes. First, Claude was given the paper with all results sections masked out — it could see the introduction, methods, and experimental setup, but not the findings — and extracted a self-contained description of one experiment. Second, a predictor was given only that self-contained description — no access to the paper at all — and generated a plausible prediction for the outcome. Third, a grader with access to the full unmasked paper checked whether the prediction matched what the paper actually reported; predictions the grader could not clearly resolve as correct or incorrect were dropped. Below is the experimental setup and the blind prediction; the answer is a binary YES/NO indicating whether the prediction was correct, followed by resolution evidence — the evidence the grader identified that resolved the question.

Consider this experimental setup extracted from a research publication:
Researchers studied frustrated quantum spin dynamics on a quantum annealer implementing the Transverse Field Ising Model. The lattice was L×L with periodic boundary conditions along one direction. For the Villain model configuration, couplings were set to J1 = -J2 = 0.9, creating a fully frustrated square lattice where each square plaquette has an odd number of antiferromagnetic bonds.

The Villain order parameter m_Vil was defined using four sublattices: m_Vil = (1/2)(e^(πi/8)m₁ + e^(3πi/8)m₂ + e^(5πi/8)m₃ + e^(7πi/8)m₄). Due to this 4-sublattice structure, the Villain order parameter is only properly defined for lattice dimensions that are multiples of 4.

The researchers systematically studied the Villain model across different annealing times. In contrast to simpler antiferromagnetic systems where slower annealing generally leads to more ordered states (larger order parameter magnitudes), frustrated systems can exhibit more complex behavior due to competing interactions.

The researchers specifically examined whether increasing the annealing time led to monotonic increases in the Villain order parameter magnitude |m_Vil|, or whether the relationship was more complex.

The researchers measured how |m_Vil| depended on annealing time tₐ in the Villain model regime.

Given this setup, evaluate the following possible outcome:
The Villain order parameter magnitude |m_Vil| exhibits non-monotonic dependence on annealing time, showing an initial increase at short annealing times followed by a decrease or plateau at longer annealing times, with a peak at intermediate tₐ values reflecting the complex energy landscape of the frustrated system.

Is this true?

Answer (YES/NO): YES